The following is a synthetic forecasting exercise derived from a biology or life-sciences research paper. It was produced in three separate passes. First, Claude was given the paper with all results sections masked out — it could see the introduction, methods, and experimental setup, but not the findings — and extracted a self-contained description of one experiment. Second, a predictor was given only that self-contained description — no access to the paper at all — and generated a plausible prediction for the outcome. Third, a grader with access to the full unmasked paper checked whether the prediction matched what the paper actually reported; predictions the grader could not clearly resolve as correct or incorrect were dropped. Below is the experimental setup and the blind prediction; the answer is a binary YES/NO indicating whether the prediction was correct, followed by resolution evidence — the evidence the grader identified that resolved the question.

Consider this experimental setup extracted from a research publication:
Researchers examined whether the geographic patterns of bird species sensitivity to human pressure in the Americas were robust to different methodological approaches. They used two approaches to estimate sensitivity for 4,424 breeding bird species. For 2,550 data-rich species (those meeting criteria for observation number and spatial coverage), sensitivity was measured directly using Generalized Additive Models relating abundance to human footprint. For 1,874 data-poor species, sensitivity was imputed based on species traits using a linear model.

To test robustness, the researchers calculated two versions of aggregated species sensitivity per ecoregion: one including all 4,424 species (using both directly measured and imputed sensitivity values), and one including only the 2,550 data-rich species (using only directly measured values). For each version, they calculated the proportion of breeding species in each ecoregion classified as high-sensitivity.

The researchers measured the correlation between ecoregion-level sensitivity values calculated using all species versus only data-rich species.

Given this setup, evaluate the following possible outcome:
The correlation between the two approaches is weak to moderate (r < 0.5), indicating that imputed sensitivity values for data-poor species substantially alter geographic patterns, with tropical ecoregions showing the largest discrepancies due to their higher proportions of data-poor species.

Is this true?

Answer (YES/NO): NO